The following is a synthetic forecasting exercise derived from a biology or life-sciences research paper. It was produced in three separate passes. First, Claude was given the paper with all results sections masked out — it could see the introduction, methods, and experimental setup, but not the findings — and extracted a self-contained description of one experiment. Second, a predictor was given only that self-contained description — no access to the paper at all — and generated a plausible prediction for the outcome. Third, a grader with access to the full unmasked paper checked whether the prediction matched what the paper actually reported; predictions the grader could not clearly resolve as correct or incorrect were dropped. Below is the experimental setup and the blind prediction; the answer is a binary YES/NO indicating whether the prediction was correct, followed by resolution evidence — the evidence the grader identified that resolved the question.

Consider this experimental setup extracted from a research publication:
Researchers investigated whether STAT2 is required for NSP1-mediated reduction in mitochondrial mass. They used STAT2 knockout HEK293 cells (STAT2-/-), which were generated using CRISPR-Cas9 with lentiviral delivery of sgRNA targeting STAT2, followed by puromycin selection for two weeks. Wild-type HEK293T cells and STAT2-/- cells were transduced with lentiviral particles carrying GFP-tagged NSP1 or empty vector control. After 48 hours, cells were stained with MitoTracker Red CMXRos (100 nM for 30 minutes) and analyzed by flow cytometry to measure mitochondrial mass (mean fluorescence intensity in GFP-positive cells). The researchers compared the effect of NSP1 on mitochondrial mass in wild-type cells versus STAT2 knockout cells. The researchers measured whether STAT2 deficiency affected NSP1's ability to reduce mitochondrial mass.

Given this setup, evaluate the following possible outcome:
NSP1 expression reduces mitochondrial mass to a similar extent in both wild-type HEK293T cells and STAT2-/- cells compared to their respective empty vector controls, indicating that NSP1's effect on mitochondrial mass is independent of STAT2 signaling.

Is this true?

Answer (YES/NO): NO